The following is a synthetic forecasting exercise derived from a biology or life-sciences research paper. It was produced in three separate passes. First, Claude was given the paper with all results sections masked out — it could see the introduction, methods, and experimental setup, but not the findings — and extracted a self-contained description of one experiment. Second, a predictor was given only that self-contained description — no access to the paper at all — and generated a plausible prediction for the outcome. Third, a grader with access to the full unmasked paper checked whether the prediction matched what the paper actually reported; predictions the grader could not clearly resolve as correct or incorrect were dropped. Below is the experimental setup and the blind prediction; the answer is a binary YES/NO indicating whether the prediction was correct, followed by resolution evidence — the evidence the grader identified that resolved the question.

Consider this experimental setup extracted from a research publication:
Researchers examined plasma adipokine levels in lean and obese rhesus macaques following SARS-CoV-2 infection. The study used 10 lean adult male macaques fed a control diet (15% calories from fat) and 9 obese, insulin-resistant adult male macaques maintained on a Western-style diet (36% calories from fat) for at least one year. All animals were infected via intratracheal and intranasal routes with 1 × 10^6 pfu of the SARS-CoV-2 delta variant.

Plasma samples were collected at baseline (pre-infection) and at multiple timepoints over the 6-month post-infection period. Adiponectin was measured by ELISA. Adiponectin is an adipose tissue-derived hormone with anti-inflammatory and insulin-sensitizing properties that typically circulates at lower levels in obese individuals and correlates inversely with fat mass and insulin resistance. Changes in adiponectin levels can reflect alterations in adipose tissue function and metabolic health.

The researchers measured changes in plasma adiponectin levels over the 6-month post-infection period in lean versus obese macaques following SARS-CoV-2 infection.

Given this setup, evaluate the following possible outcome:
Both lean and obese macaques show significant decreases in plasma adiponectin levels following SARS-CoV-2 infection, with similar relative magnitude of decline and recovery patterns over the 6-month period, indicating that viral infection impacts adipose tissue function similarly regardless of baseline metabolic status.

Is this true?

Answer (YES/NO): NO